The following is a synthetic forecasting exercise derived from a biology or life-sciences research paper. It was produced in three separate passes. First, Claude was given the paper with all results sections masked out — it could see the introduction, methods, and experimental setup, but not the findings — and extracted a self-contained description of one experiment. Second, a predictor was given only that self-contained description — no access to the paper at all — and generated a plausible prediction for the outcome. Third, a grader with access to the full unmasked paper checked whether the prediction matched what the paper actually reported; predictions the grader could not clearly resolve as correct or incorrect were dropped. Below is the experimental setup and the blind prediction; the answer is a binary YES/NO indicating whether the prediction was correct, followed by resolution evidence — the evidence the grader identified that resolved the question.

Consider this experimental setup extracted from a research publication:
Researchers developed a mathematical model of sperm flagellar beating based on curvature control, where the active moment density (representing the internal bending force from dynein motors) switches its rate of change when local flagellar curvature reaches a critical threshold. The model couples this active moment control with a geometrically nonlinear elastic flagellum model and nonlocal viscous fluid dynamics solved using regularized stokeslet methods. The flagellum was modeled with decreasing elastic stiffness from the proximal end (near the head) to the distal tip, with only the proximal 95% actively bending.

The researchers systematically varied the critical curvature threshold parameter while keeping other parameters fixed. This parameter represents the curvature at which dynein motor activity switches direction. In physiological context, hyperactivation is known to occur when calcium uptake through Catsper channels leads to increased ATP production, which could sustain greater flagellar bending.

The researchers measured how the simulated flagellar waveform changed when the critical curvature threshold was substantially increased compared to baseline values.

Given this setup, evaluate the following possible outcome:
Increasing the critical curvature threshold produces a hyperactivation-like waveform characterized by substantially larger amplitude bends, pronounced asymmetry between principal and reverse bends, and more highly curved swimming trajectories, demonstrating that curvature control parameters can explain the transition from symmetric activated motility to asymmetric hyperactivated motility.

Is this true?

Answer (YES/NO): NO